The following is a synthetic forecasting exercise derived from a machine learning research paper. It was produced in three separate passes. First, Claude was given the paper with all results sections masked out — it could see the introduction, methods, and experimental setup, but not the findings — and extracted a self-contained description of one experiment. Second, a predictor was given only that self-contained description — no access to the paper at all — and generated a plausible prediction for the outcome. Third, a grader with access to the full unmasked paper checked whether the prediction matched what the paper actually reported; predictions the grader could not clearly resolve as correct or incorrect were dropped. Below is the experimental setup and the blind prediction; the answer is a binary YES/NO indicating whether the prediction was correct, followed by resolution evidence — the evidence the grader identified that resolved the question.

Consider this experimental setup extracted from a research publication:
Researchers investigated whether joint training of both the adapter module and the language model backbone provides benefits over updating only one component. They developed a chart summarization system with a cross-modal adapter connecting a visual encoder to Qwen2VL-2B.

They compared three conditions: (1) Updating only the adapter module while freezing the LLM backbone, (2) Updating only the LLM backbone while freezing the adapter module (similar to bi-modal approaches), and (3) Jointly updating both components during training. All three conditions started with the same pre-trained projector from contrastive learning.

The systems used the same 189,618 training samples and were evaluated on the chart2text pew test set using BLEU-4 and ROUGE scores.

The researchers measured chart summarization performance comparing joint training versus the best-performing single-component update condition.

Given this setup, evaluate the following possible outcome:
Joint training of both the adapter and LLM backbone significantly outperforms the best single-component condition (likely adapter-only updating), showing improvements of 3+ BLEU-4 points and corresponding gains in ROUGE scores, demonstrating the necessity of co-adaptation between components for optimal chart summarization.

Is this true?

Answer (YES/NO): YES